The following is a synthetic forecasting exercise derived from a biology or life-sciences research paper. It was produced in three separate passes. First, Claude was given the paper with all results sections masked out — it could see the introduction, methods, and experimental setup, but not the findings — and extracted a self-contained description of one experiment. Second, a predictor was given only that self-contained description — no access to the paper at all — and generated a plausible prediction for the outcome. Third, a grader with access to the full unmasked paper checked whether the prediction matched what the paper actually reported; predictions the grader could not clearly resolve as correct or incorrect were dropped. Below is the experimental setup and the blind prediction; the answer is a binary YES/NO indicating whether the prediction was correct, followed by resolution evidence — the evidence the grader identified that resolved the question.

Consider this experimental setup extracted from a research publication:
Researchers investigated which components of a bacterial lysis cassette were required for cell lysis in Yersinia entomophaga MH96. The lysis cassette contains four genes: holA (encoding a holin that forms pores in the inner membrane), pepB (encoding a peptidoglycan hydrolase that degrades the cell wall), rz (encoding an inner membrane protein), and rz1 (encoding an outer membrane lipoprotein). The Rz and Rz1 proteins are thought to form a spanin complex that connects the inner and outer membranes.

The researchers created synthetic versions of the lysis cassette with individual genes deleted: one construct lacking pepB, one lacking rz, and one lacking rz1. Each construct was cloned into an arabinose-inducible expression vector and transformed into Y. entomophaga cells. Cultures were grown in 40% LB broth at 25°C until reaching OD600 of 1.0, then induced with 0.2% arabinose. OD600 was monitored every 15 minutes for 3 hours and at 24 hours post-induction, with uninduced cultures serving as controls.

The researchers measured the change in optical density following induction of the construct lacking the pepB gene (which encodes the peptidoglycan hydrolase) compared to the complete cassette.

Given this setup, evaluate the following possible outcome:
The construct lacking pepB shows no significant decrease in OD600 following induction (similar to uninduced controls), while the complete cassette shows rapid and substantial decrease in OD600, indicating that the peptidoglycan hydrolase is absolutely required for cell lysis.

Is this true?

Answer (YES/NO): YES